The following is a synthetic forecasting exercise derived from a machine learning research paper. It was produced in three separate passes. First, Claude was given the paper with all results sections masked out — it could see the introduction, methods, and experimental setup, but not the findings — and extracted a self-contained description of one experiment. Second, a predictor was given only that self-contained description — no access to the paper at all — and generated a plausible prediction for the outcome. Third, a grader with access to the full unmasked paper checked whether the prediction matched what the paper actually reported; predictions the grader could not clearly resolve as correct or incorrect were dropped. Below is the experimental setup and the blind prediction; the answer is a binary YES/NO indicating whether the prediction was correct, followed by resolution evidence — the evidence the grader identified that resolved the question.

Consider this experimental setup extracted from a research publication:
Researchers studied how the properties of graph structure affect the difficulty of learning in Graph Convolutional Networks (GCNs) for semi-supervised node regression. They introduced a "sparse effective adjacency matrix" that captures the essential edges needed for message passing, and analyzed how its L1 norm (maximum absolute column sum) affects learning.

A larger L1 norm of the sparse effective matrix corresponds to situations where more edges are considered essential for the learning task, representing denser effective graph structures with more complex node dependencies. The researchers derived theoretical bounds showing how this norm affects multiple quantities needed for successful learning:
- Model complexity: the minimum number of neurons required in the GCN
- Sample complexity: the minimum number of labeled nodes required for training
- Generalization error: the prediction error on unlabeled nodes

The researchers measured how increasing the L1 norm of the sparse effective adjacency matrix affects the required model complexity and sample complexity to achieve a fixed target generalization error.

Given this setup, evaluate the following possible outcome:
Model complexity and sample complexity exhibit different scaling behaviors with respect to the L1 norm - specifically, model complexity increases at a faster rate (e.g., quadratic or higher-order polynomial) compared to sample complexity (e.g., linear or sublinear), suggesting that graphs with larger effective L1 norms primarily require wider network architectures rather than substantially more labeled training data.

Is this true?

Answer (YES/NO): NO